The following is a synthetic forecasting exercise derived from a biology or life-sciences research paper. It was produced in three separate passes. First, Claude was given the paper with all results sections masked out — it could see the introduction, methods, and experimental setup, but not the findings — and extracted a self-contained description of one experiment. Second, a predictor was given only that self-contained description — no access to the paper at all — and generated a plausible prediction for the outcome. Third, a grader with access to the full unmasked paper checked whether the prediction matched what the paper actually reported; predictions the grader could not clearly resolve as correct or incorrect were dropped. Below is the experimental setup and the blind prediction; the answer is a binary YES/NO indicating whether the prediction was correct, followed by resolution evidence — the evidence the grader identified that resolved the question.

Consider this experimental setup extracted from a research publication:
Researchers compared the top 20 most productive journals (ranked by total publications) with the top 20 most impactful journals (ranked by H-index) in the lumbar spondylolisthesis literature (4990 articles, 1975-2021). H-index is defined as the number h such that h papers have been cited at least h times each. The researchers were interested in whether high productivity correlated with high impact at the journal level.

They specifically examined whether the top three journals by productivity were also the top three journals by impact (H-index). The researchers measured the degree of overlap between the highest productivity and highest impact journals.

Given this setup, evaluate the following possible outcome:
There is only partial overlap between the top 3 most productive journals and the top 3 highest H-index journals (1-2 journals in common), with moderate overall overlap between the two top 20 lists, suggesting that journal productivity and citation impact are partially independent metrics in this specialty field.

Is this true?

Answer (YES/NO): NO